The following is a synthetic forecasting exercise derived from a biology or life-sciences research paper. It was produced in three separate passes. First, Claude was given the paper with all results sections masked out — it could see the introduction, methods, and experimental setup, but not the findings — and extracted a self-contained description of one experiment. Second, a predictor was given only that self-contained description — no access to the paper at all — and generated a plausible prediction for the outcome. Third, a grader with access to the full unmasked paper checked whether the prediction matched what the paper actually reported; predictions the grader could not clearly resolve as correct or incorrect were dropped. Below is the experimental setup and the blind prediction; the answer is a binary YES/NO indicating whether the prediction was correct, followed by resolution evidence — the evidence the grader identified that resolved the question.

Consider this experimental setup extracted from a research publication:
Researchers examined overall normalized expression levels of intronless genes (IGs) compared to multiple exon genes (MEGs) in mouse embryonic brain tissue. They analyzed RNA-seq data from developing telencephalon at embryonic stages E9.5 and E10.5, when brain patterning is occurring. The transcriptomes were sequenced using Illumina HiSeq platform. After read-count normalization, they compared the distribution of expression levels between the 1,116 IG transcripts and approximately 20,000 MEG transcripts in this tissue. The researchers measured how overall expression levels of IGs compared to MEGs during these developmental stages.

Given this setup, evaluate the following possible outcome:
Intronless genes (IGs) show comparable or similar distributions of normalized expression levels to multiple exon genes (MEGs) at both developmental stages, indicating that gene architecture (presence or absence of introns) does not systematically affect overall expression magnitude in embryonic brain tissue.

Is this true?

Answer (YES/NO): NO